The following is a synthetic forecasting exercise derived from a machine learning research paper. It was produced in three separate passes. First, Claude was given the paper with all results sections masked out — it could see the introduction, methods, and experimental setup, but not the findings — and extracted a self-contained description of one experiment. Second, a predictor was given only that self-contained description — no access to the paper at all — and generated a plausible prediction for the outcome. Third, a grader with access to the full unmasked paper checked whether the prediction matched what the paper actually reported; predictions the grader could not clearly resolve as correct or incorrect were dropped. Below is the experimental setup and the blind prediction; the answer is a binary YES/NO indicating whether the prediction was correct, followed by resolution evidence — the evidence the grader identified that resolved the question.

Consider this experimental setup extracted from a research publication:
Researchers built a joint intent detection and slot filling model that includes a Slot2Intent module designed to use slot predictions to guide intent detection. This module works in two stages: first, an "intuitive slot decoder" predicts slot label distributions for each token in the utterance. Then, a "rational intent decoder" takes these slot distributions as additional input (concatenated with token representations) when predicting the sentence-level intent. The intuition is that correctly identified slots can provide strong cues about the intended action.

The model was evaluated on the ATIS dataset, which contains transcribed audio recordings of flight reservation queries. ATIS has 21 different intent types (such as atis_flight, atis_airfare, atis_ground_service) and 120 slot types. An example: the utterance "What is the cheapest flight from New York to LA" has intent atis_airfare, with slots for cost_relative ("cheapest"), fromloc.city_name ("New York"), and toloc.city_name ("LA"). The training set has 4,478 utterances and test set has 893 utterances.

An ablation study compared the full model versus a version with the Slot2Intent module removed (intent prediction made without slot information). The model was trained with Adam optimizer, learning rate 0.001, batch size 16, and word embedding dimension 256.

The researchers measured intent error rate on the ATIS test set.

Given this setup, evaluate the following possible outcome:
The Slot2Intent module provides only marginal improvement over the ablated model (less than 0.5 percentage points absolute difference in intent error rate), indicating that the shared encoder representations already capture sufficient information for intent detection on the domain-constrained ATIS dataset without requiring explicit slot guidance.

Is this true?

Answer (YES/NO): YES